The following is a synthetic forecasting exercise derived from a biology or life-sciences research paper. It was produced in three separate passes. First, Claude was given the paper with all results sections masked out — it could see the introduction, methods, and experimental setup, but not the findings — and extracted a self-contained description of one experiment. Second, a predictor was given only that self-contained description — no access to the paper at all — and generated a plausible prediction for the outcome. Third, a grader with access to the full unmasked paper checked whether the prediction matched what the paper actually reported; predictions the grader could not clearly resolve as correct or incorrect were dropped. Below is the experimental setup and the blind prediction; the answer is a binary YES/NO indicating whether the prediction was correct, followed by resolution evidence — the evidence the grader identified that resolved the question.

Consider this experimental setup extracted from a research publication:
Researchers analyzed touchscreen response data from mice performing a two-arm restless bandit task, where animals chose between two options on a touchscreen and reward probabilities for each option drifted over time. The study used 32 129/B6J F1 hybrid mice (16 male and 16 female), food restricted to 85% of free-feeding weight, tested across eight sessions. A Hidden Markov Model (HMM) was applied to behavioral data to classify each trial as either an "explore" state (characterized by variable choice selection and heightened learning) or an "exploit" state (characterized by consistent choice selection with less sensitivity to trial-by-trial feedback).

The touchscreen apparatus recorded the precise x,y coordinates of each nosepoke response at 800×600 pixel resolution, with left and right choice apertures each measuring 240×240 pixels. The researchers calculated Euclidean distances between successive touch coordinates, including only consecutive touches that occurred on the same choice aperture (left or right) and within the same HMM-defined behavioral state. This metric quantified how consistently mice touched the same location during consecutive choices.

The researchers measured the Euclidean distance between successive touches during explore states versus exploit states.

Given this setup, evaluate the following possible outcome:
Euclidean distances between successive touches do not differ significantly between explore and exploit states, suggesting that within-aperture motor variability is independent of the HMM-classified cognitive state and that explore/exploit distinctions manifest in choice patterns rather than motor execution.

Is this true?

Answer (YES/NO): NO